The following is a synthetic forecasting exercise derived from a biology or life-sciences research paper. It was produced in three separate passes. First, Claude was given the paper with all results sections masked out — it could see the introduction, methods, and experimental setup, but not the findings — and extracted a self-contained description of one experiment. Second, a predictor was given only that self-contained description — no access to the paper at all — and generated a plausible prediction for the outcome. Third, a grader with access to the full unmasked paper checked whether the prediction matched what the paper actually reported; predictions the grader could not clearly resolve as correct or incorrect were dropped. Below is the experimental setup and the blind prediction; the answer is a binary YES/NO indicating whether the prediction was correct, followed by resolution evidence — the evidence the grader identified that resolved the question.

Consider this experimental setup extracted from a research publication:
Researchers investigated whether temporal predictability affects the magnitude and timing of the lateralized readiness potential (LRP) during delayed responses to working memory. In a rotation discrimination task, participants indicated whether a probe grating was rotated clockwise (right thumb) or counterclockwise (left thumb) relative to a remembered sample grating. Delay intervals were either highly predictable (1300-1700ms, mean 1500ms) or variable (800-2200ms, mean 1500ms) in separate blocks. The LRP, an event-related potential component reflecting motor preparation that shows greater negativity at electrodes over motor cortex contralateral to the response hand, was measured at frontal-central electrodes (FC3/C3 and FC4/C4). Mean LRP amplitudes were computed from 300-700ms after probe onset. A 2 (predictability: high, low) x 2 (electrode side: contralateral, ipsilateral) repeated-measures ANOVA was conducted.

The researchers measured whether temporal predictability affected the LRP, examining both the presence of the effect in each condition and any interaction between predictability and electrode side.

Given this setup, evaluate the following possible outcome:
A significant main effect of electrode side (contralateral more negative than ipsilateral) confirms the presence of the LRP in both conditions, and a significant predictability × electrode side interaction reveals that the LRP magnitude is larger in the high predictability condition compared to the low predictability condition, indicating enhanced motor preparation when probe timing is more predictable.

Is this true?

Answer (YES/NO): YES